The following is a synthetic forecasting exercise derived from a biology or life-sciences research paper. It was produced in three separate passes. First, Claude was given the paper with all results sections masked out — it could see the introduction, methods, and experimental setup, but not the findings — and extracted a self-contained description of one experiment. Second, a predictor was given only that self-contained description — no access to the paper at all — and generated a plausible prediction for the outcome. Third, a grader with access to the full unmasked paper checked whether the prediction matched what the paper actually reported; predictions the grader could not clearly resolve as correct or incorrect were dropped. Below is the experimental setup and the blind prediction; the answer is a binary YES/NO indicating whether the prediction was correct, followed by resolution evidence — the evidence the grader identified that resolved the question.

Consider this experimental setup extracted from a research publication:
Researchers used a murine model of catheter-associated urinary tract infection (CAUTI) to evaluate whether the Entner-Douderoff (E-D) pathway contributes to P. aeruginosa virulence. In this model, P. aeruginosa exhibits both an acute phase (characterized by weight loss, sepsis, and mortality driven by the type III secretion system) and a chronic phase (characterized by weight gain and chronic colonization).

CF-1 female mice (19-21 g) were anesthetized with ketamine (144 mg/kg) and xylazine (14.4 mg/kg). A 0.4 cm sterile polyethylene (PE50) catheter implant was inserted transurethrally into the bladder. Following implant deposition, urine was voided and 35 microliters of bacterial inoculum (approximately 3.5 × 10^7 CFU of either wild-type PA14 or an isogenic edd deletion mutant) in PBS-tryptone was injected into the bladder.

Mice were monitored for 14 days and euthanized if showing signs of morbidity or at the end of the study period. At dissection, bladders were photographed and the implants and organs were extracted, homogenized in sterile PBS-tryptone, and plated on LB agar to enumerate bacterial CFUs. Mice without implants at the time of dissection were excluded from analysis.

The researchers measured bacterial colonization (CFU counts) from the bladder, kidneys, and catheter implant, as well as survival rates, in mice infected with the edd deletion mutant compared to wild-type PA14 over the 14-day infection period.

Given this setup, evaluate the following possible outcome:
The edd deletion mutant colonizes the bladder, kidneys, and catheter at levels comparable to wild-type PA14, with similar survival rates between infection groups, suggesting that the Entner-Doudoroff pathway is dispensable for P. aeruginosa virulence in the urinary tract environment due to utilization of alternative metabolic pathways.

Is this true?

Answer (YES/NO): YES